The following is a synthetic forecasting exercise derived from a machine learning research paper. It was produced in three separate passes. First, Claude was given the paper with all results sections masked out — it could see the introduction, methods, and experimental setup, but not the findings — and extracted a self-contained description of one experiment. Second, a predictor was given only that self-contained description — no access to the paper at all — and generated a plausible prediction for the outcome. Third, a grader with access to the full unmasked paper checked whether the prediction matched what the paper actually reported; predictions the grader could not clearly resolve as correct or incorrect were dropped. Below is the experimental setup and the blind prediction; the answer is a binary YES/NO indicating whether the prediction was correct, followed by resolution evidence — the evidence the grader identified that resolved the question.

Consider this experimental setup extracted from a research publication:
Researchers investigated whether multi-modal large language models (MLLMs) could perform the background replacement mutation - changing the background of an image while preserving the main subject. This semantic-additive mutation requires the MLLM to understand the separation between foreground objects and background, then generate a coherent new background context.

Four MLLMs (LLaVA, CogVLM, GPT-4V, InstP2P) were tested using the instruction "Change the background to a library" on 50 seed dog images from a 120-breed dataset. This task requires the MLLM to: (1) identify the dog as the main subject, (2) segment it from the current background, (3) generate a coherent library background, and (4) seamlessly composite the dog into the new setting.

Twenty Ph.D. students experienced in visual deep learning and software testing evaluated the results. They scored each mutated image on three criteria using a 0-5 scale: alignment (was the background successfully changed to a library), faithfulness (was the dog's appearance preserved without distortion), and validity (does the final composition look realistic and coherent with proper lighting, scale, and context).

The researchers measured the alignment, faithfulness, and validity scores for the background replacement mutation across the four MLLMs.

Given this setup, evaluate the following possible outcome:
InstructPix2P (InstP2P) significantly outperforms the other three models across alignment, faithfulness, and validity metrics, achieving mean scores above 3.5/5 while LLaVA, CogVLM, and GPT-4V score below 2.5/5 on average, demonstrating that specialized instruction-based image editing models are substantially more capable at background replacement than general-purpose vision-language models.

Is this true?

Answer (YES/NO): NO